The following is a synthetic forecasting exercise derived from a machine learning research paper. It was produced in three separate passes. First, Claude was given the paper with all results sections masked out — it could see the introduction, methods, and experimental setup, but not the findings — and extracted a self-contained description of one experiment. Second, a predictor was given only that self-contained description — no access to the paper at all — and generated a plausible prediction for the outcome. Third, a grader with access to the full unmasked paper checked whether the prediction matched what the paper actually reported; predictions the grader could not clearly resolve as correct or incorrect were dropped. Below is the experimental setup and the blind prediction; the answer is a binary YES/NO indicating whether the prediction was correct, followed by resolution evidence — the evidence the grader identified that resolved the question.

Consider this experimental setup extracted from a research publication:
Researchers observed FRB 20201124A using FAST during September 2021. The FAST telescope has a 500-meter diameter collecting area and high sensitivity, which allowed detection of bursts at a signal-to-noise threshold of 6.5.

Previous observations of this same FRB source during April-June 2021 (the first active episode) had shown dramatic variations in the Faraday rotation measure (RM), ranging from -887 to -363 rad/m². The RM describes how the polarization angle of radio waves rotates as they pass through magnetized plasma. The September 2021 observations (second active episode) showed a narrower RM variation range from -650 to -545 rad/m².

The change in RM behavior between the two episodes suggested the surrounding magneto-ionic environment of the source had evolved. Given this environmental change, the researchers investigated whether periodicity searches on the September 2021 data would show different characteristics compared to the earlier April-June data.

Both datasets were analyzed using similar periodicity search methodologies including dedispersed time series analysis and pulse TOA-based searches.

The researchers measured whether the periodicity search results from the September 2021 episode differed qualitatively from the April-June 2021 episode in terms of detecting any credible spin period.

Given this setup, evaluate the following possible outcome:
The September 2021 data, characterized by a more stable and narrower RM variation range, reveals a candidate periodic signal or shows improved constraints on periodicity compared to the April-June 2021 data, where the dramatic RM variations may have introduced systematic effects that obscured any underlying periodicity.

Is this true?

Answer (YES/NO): NO